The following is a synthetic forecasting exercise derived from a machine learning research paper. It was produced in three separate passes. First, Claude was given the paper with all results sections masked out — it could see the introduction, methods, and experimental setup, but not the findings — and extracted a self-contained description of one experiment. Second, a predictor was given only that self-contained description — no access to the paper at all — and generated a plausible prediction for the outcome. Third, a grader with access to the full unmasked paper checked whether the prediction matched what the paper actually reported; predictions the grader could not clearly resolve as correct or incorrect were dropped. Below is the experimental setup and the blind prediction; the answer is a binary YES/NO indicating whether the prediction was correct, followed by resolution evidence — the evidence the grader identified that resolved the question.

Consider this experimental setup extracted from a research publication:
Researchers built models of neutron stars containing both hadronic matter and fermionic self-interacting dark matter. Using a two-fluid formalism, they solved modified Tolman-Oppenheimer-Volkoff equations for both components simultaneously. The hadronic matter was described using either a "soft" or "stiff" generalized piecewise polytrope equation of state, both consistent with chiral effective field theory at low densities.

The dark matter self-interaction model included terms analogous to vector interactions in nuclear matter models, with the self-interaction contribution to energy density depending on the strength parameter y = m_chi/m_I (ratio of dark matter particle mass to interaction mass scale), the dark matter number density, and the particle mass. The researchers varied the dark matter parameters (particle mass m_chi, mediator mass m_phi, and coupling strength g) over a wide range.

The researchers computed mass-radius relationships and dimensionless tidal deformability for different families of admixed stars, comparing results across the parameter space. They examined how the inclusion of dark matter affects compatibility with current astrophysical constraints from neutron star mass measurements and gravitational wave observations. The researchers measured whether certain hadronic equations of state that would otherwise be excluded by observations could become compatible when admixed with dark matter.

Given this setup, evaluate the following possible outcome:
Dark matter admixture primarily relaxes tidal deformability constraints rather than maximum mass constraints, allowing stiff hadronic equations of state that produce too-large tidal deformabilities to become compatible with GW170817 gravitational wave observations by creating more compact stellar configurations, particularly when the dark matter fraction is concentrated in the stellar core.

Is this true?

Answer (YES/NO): NO